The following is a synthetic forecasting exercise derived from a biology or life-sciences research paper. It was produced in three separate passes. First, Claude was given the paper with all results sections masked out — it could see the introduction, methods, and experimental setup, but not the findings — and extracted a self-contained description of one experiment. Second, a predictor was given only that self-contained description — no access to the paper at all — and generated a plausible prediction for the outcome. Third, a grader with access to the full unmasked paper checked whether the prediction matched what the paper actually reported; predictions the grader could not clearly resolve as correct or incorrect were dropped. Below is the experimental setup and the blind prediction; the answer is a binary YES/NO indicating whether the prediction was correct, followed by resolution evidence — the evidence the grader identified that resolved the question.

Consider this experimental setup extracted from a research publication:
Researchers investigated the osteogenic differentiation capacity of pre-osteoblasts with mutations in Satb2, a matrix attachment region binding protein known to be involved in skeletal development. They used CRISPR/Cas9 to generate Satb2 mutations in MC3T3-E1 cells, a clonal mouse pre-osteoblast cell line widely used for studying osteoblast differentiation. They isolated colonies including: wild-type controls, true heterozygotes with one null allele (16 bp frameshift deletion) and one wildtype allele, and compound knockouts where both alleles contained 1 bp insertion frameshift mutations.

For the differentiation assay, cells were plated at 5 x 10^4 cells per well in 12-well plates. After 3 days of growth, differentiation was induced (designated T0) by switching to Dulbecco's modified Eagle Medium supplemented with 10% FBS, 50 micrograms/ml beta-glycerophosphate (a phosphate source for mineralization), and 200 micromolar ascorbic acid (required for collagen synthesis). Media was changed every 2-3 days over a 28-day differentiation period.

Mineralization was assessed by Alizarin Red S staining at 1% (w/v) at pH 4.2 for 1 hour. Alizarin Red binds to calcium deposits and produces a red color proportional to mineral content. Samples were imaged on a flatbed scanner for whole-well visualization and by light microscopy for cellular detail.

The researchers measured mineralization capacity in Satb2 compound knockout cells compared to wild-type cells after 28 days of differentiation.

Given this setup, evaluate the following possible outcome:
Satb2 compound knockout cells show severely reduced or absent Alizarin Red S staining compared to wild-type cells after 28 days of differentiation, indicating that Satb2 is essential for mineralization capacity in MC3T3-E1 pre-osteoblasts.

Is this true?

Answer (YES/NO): NO